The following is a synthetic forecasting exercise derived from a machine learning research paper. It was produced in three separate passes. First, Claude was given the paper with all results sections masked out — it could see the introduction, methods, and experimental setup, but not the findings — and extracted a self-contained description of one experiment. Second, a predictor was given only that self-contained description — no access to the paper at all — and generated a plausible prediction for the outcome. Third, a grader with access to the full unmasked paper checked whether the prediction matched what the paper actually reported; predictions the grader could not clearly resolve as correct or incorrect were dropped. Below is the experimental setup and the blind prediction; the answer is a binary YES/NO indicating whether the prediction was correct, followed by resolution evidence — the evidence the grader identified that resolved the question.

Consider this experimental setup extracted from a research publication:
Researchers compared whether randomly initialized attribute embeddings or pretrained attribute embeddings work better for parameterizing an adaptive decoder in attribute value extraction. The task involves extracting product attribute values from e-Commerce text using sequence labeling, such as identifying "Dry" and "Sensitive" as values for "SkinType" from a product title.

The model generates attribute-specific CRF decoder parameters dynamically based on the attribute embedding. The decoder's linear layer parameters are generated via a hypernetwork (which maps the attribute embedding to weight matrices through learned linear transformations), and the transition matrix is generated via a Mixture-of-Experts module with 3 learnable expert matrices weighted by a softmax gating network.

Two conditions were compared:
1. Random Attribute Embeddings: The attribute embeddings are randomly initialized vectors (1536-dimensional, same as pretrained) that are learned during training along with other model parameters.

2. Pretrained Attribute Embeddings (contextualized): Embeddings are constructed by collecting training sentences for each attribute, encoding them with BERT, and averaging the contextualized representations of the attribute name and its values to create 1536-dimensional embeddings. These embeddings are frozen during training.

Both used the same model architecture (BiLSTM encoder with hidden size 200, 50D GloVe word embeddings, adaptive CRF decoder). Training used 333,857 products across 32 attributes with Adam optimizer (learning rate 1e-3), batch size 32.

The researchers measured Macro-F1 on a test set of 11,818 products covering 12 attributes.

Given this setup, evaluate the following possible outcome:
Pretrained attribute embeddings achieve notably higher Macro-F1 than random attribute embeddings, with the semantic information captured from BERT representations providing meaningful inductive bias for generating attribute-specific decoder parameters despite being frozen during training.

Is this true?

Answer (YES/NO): YES